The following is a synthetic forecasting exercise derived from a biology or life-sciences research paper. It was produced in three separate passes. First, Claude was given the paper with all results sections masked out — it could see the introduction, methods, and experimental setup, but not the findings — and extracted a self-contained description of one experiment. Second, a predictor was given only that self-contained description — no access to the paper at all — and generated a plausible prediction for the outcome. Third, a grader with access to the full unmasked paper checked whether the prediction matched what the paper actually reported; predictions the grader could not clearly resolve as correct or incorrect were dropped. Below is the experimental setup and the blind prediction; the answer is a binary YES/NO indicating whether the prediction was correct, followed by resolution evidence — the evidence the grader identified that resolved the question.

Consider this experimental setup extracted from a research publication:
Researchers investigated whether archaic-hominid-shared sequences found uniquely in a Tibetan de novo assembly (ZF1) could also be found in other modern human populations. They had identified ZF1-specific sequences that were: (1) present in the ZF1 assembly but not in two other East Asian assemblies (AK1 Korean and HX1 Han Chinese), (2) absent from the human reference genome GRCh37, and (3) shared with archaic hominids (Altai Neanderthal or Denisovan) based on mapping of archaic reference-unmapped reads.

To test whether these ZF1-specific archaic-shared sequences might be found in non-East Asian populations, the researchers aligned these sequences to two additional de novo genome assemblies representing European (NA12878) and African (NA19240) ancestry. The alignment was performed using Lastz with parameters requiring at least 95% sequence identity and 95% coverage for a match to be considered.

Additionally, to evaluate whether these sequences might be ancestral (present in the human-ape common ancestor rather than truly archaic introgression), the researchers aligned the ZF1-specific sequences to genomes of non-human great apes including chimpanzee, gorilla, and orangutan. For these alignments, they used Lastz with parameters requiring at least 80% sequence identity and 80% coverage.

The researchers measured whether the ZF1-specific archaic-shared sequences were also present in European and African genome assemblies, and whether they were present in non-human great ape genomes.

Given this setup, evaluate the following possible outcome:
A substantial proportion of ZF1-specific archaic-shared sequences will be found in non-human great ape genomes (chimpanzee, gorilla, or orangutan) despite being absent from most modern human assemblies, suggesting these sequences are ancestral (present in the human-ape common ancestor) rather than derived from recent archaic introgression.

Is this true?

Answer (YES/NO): YES